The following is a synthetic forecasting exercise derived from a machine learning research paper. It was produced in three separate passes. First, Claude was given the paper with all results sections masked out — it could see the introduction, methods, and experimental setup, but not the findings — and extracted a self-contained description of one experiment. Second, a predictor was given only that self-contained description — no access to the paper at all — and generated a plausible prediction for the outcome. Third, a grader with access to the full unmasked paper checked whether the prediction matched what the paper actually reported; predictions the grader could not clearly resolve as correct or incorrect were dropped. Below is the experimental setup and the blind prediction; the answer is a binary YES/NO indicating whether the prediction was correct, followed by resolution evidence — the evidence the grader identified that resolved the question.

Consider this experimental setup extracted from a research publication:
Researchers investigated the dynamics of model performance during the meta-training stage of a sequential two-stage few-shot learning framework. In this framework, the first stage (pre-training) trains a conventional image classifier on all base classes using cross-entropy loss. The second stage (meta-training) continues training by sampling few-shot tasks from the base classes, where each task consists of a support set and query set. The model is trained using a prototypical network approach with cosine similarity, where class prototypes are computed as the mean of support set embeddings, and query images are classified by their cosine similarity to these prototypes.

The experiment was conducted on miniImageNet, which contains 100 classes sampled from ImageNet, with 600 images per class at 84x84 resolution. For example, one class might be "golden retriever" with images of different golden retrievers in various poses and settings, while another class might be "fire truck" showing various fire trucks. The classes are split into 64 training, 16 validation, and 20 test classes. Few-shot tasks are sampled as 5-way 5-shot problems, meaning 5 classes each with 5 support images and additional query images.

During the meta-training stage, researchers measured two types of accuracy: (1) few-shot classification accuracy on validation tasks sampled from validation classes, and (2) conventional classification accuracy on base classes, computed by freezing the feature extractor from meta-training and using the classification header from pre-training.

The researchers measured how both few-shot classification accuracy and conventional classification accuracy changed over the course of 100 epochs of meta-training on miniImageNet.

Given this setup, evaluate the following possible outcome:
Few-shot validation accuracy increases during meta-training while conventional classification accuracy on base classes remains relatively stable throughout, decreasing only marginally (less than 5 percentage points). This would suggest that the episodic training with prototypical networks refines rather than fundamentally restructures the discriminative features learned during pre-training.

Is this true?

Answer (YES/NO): NO